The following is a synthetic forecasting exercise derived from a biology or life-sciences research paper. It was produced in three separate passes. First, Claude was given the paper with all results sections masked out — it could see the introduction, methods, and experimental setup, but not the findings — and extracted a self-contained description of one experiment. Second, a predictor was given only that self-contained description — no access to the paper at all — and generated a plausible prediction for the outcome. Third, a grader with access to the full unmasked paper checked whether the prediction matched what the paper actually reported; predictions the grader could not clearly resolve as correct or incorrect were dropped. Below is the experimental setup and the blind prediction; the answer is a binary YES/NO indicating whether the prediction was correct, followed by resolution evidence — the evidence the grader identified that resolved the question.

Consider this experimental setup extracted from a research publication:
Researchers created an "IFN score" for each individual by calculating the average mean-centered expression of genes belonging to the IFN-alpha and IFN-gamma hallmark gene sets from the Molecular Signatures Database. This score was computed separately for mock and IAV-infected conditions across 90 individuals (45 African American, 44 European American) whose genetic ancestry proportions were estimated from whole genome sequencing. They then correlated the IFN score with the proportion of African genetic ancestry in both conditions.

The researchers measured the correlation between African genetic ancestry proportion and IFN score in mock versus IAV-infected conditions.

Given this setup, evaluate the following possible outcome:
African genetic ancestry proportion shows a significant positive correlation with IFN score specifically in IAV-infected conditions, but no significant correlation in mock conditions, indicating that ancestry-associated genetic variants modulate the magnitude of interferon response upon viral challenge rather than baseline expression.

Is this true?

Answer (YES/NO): NO